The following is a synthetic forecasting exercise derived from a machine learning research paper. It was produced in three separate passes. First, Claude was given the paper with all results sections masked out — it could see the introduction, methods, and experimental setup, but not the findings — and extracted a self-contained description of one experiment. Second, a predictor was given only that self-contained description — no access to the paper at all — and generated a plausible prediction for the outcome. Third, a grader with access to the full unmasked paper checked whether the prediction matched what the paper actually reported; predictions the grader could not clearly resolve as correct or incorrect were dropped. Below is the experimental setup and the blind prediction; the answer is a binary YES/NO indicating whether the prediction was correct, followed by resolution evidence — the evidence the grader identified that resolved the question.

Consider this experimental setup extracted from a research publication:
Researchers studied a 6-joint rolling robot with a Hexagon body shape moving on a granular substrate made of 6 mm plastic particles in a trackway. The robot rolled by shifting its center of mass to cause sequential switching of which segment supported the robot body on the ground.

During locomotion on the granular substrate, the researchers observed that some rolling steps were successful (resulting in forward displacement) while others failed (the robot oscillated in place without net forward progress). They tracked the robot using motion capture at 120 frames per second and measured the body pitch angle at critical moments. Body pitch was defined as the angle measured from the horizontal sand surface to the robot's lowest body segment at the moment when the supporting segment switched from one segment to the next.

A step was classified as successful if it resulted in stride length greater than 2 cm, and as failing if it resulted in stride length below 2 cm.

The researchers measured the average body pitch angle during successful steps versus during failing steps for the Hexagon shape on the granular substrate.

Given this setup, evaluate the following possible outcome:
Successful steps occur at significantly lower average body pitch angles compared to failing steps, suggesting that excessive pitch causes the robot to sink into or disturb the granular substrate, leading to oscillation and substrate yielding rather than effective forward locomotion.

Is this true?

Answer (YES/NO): YES